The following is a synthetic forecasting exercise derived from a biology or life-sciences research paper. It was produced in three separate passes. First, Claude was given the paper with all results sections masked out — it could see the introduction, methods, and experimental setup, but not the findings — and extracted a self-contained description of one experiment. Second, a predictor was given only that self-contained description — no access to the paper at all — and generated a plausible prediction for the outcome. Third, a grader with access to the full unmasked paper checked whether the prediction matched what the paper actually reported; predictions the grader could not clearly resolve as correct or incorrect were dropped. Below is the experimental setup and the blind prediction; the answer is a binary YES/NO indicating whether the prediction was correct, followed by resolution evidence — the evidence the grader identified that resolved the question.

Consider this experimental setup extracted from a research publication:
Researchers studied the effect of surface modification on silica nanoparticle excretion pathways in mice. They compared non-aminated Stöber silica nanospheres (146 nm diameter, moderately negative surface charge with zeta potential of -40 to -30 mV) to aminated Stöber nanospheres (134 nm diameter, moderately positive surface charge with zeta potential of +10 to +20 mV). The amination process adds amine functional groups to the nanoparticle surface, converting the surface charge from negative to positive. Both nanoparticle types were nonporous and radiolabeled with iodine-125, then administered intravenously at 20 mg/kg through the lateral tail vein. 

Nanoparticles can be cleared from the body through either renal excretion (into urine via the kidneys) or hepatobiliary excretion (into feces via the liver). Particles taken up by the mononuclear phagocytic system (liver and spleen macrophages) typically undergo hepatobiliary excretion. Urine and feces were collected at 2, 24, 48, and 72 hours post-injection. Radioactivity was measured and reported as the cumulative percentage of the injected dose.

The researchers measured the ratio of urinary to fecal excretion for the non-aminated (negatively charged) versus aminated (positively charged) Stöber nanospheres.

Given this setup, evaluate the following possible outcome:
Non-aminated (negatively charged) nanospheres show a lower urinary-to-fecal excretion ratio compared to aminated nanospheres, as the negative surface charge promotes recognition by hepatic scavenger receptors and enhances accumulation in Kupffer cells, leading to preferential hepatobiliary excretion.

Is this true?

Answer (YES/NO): NO